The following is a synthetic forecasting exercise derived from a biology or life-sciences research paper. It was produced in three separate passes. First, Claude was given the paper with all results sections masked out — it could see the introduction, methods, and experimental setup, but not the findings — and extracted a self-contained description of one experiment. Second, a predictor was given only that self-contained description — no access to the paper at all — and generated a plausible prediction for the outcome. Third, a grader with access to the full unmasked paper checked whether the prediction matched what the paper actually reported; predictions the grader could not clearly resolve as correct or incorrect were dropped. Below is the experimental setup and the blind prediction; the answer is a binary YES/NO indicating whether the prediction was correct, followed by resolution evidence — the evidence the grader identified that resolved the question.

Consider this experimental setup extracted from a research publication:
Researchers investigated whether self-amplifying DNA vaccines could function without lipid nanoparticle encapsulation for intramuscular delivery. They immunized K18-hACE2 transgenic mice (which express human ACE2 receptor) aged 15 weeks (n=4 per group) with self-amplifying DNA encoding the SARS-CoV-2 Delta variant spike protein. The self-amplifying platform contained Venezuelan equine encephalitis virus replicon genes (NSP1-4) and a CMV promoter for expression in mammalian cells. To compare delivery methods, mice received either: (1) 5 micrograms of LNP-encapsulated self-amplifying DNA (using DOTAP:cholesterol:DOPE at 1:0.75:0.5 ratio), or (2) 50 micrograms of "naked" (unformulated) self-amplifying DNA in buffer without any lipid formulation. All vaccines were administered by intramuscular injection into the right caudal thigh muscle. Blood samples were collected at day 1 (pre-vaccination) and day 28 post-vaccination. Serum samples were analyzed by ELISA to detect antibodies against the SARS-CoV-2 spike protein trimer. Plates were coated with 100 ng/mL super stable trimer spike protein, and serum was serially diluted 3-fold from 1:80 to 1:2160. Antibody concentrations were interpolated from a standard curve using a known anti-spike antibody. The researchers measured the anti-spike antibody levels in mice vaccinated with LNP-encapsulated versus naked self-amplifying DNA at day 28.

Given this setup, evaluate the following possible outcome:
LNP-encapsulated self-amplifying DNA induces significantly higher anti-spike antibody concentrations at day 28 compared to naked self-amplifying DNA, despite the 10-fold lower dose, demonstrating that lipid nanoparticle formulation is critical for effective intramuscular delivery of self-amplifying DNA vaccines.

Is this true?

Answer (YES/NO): NO